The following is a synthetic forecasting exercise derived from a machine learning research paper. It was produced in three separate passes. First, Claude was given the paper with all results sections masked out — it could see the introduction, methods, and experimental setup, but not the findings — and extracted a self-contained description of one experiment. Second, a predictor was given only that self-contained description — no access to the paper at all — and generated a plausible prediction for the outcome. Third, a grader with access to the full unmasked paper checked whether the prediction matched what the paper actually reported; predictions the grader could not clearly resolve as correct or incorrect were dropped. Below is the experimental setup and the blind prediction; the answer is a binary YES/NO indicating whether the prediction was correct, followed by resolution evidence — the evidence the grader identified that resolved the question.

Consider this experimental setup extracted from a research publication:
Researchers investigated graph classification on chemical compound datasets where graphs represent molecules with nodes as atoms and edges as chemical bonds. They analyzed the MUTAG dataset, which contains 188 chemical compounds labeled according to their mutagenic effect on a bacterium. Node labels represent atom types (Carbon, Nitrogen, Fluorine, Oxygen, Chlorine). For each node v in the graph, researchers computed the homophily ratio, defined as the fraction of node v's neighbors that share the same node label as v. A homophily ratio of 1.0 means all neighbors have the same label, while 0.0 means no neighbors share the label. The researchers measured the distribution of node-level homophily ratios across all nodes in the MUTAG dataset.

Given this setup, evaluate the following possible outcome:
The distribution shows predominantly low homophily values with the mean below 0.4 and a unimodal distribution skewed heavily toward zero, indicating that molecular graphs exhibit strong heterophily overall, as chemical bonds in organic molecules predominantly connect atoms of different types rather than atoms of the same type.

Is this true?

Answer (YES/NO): NO